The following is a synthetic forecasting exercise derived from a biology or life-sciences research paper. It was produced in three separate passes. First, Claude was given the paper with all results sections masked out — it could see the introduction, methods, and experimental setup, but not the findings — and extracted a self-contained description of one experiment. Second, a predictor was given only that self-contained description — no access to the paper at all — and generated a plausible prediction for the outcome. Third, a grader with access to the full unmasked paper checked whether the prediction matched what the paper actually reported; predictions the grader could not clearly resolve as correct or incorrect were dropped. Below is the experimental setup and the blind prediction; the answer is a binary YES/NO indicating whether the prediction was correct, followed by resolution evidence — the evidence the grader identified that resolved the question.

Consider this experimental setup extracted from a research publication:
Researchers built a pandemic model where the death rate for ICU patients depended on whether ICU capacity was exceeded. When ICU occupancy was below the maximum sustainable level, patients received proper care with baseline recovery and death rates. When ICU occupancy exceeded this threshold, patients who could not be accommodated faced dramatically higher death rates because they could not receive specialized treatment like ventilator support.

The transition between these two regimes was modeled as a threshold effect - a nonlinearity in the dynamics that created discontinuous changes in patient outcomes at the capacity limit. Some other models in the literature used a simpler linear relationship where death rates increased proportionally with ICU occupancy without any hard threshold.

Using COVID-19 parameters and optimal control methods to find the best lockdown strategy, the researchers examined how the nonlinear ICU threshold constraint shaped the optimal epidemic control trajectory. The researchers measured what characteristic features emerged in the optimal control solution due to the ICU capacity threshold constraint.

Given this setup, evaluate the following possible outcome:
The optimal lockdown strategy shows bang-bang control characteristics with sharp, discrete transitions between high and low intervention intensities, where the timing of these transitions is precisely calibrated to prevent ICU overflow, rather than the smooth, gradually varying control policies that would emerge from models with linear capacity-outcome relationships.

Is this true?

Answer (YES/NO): NO